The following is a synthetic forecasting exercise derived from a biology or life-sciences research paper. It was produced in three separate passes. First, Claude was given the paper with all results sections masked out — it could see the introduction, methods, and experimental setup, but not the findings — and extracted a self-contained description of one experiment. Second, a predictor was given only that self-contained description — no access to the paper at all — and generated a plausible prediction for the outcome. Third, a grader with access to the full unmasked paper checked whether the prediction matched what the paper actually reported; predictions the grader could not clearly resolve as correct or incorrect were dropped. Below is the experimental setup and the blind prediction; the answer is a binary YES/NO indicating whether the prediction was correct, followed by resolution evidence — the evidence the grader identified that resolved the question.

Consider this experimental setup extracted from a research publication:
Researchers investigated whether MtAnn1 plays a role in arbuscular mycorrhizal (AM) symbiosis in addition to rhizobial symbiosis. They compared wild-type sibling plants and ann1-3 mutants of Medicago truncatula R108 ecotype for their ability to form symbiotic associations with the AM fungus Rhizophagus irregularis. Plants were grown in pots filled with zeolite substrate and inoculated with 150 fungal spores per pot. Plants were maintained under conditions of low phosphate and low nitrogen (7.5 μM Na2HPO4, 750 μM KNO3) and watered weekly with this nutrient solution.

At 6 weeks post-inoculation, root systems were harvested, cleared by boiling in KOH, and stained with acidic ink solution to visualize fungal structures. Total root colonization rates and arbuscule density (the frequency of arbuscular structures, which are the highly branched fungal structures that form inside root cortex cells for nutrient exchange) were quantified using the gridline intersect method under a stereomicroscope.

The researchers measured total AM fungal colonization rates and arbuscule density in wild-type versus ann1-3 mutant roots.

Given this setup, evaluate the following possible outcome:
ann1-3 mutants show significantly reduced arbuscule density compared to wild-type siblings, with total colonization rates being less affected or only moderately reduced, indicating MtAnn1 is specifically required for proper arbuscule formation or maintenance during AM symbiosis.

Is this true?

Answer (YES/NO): NO